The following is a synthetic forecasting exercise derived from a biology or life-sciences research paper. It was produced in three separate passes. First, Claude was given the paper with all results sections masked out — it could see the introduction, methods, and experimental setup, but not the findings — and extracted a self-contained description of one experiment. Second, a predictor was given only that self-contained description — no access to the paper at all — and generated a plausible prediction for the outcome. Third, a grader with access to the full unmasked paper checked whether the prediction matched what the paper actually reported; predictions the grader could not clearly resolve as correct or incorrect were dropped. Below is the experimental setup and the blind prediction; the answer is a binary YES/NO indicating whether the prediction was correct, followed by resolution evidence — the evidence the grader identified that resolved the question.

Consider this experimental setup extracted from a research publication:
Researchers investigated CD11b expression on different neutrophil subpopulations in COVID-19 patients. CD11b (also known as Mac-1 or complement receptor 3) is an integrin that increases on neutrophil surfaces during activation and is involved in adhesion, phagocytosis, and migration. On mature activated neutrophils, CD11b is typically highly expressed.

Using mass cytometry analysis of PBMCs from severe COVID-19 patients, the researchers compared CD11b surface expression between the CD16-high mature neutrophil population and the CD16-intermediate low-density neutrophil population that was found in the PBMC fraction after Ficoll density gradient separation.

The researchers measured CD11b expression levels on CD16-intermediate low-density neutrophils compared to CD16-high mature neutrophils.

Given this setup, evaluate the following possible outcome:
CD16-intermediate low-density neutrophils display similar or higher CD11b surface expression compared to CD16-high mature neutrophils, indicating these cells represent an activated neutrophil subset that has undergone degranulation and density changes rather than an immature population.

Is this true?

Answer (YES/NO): NO